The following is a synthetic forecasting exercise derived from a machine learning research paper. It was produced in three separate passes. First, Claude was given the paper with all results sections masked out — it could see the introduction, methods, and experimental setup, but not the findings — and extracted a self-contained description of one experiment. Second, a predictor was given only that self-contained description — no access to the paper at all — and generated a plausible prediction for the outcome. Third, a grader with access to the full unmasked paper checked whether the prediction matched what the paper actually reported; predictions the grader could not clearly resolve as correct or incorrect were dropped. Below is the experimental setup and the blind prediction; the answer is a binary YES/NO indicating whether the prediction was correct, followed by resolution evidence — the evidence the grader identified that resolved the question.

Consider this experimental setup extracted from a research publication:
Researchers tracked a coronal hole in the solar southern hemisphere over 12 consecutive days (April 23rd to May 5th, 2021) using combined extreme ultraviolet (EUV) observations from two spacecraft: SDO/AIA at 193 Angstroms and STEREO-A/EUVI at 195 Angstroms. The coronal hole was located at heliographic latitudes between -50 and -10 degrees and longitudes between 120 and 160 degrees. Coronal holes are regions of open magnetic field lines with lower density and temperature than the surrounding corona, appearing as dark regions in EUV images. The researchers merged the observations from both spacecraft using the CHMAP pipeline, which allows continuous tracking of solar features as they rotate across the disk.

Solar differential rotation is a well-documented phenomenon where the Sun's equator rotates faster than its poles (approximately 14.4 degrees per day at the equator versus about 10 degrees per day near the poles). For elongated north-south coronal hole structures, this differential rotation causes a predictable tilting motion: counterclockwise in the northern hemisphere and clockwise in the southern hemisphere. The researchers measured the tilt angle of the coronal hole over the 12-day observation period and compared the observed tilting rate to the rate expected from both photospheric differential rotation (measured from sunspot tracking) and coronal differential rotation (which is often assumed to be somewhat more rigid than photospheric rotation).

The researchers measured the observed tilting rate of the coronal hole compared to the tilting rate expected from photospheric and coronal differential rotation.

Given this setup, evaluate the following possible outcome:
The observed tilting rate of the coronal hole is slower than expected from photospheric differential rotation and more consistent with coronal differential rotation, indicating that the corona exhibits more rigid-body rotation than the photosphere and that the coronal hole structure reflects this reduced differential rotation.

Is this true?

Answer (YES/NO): NO